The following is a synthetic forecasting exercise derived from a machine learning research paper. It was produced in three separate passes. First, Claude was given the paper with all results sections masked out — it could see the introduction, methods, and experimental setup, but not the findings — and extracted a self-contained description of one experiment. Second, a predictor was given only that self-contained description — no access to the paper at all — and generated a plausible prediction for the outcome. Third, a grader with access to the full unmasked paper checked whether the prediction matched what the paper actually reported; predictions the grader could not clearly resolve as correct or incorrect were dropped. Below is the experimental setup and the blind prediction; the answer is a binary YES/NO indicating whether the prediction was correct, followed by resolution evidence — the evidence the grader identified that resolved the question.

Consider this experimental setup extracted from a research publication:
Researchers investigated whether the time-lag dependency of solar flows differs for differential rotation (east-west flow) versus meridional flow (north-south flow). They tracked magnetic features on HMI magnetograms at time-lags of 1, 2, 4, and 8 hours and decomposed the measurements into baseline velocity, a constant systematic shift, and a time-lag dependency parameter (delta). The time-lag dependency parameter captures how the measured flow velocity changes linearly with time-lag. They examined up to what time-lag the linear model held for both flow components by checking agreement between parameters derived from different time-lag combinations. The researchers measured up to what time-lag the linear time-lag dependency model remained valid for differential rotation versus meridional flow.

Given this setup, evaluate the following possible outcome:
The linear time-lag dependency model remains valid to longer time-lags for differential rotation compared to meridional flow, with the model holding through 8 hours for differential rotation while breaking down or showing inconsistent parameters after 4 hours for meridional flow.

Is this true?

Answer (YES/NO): NO